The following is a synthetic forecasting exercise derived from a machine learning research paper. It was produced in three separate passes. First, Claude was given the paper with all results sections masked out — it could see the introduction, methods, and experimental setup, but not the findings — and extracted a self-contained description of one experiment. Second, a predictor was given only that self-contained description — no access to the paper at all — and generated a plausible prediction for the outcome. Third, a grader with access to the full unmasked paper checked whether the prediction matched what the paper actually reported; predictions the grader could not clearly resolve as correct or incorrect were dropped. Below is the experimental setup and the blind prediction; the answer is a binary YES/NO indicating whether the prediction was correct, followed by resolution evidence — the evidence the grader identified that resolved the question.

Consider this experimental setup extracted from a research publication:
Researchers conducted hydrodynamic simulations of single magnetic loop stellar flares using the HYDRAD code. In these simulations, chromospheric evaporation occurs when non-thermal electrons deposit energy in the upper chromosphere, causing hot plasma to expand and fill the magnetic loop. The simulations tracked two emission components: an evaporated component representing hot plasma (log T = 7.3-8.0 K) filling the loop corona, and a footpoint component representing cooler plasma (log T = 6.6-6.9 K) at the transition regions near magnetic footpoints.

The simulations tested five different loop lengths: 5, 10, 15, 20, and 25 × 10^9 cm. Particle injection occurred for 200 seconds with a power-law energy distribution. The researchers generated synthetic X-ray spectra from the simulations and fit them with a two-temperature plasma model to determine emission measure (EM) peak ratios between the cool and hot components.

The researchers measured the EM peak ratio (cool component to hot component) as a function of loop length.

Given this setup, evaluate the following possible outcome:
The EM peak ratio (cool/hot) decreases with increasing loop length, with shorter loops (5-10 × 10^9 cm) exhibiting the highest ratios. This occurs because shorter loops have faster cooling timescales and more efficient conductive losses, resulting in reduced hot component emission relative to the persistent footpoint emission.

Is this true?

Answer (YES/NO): YES